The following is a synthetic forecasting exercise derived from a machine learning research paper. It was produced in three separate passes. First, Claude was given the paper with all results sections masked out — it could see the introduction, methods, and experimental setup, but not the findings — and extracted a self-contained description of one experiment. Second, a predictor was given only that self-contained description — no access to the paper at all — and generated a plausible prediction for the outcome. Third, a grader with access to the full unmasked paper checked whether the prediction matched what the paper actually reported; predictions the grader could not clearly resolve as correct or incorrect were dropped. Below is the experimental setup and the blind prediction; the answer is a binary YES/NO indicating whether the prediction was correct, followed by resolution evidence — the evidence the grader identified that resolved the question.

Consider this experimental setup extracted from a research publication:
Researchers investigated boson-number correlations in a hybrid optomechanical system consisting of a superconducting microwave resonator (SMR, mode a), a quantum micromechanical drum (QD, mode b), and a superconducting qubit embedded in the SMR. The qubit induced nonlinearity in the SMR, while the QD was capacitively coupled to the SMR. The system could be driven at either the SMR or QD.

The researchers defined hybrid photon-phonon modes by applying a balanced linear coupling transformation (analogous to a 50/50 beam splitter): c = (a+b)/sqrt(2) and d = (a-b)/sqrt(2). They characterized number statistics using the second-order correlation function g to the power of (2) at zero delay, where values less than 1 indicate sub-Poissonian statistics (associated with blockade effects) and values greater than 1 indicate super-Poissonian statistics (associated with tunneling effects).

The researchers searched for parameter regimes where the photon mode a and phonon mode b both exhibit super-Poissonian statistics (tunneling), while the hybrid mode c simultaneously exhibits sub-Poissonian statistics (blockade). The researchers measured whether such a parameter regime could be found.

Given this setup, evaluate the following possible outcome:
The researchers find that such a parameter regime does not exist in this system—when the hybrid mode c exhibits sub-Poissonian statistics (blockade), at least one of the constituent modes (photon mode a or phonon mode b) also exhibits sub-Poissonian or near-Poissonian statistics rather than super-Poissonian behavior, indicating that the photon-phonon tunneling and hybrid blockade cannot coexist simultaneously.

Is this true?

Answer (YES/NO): NO